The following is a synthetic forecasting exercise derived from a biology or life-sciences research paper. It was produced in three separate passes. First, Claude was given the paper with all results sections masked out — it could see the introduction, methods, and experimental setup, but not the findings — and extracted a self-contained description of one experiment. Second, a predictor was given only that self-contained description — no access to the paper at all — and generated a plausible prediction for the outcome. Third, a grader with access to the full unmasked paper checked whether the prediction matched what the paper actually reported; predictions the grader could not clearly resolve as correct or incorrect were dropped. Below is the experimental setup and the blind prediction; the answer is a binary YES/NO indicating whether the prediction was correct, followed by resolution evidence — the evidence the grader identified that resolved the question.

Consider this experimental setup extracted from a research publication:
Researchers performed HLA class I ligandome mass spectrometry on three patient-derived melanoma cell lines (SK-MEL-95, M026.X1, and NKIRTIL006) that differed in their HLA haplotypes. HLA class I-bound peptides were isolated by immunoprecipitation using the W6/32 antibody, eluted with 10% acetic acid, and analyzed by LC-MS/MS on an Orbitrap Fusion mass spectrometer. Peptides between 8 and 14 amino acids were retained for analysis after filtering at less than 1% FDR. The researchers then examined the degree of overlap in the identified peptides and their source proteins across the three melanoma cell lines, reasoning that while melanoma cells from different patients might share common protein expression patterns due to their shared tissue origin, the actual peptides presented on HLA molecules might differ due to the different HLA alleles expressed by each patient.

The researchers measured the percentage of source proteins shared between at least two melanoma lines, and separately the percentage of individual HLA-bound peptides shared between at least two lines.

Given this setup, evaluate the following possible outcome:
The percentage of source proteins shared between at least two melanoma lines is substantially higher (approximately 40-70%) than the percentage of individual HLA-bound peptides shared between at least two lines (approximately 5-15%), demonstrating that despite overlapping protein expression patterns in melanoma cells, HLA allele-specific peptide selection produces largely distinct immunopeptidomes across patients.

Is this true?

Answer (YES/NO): YES